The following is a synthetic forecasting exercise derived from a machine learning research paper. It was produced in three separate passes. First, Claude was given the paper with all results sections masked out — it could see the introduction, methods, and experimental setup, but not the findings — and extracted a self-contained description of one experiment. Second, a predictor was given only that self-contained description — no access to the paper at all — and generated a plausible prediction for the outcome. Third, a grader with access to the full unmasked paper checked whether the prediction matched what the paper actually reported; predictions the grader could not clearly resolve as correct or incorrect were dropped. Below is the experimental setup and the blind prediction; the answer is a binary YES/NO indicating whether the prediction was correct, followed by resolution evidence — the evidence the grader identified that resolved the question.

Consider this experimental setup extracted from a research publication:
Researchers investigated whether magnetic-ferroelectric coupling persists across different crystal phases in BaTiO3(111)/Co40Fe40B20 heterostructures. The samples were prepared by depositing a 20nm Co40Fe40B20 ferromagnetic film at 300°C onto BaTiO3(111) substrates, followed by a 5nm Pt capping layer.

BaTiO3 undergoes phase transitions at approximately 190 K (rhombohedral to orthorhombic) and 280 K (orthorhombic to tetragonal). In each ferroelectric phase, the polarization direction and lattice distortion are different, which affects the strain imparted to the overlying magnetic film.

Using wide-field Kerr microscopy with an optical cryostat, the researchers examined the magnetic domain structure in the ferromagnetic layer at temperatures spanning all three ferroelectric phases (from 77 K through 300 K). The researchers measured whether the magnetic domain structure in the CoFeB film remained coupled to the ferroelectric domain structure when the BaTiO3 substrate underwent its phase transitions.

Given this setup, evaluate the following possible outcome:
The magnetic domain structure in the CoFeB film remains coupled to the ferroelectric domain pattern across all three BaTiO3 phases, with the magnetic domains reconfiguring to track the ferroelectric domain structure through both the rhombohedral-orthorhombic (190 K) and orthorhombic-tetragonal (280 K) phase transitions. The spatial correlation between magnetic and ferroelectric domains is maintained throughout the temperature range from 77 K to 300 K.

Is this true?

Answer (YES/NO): YES